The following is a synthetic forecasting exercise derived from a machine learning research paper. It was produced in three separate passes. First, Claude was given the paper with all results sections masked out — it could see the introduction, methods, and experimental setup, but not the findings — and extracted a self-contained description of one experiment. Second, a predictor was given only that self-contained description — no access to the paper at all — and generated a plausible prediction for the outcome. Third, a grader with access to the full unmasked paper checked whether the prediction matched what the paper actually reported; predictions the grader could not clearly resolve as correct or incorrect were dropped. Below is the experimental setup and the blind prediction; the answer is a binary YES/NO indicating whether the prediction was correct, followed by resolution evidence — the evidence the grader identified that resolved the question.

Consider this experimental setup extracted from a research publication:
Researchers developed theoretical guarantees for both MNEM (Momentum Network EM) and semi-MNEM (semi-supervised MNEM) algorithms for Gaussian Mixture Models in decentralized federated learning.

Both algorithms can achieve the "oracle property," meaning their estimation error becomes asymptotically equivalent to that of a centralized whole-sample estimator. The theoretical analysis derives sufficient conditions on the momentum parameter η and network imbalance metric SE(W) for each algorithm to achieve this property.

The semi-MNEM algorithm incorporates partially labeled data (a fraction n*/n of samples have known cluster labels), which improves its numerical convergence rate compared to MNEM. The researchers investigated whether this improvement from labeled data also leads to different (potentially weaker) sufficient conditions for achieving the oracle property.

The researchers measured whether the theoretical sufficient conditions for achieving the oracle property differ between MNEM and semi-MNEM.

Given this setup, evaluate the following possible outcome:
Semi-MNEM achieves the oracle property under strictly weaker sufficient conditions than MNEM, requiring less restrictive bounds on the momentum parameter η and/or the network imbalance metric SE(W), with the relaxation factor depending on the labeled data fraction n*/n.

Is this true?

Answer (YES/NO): NO